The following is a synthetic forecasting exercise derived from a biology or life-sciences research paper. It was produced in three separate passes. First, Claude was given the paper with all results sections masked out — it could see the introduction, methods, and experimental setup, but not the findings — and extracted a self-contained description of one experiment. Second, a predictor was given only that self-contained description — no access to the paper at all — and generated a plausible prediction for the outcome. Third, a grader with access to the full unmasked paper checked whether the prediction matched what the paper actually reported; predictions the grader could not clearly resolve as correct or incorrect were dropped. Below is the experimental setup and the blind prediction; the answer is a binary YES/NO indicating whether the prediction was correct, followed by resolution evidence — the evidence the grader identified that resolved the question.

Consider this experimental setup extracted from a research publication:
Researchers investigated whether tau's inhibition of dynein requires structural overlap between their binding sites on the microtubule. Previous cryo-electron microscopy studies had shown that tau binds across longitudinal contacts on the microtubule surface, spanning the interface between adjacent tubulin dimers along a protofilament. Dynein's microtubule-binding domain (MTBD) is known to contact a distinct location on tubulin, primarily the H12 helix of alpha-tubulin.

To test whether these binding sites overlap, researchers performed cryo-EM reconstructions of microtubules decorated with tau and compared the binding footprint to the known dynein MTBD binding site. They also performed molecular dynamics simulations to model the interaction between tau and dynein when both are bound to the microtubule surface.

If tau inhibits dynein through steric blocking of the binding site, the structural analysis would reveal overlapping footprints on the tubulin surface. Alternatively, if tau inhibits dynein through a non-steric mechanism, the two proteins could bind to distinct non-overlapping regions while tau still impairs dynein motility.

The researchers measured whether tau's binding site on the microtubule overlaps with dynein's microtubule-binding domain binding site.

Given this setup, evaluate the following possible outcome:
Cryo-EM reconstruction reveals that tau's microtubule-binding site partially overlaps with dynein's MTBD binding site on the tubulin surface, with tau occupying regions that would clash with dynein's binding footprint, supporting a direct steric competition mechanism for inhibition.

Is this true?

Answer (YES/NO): NO